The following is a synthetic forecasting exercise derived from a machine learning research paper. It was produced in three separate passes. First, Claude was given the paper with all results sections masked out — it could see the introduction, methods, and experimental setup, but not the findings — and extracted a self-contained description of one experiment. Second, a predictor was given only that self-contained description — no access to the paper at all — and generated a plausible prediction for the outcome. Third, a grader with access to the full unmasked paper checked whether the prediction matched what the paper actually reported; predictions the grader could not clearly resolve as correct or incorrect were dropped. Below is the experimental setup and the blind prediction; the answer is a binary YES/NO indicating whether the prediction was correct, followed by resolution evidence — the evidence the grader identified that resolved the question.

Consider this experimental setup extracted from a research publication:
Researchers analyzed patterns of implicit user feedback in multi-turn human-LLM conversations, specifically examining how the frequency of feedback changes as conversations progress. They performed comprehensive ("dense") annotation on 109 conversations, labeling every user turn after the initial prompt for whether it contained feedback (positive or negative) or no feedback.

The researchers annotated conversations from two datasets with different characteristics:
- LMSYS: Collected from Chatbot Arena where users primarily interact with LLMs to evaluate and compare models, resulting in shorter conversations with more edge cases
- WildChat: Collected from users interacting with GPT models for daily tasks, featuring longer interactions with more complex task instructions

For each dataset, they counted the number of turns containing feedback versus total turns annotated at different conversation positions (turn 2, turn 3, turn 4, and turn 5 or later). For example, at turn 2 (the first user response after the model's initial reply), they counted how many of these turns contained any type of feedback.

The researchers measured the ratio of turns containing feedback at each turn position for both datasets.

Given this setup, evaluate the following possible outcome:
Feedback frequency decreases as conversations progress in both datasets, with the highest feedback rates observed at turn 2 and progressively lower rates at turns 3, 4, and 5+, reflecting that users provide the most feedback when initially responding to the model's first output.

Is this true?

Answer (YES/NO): NO